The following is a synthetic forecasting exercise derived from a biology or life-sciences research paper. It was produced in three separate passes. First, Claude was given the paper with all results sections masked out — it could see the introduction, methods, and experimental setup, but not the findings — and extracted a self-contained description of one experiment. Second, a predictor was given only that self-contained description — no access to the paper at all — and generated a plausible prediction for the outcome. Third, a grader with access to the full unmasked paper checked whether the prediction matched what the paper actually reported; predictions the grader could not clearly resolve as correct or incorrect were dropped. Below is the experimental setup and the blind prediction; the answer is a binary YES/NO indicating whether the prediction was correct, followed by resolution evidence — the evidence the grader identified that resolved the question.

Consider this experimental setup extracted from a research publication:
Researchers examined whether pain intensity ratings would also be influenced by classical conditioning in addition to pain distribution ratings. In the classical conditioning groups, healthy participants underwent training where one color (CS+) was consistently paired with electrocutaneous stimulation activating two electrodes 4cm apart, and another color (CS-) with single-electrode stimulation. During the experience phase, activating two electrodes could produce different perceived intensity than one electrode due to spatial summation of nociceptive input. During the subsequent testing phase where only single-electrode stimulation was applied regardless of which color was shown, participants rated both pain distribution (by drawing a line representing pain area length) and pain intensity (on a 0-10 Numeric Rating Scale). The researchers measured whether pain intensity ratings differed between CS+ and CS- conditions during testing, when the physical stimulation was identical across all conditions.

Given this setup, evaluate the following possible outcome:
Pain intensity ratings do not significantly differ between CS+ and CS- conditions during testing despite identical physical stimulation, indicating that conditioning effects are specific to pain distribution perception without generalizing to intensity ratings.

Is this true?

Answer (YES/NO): NO